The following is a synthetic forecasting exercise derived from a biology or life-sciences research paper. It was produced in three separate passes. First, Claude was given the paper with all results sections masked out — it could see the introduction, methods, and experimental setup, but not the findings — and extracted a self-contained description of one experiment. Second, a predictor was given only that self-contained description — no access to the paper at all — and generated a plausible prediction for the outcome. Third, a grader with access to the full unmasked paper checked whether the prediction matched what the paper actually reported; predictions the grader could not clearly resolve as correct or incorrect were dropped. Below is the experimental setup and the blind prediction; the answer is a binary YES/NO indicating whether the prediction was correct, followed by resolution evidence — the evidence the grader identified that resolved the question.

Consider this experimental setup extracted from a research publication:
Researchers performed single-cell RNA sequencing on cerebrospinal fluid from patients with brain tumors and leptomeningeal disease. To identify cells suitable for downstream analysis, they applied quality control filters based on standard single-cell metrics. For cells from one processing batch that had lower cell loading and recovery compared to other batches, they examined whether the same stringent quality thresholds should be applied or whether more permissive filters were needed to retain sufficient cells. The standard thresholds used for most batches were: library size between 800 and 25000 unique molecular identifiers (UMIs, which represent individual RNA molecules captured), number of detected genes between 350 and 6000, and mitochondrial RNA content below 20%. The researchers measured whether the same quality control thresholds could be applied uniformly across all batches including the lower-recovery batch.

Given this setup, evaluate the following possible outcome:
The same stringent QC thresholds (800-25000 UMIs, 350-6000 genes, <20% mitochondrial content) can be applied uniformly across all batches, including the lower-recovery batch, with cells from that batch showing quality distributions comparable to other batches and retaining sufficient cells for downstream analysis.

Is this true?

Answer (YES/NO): NO